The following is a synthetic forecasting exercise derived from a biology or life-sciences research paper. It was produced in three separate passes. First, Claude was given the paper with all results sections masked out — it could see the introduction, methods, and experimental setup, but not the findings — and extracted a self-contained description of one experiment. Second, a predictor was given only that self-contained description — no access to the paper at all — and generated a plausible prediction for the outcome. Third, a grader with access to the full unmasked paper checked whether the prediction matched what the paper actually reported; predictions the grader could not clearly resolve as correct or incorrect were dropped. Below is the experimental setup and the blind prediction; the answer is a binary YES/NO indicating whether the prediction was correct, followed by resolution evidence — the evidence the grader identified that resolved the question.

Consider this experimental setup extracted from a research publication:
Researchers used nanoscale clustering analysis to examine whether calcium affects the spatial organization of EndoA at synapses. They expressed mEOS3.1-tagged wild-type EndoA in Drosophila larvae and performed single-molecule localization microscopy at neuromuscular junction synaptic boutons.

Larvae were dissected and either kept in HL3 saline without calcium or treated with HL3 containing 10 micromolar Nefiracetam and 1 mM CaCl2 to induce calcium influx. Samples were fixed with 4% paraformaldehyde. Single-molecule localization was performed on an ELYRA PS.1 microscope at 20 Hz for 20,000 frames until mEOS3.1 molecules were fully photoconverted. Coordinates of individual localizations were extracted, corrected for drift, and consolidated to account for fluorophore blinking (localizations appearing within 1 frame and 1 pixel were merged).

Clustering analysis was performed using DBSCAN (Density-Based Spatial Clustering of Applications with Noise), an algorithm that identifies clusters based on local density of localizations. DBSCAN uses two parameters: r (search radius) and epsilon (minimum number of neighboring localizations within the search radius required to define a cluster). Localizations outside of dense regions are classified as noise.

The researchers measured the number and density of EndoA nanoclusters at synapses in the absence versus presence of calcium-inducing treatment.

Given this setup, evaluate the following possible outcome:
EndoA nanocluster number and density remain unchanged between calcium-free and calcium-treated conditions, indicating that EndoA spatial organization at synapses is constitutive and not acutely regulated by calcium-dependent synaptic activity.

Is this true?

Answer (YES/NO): NO